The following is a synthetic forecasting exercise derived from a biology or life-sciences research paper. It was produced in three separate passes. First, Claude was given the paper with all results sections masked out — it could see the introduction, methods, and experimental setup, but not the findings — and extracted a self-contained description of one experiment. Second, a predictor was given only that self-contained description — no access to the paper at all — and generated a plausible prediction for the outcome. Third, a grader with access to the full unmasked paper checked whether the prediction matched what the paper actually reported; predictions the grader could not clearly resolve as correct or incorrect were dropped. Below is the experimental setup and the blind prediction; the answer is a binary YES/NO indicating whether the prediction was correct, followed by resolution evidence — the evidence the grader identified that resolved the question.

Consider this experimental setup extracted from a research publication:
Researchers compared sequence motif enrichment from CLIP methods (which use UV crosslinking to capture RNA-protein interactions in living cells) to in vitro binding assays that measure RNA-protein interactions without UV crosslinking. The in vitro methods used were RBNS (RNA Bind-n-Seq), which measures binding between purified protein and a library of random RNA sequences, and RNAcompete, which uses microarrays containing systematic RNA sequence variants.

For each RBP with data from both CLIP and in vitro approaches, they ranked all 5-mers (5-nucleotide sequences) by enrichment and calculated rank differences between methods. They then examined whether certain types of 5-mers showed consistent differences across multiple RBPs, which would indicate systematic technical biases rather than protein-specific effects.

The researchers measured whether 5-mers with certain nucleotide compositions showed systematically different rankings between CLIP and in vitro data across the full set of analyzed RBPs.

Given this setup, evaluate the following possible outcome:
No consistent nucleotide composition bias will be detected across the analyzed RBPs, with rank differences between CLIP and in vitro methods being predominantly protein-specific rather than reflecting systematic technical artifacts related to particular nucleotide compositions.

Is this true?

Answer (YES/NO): NO